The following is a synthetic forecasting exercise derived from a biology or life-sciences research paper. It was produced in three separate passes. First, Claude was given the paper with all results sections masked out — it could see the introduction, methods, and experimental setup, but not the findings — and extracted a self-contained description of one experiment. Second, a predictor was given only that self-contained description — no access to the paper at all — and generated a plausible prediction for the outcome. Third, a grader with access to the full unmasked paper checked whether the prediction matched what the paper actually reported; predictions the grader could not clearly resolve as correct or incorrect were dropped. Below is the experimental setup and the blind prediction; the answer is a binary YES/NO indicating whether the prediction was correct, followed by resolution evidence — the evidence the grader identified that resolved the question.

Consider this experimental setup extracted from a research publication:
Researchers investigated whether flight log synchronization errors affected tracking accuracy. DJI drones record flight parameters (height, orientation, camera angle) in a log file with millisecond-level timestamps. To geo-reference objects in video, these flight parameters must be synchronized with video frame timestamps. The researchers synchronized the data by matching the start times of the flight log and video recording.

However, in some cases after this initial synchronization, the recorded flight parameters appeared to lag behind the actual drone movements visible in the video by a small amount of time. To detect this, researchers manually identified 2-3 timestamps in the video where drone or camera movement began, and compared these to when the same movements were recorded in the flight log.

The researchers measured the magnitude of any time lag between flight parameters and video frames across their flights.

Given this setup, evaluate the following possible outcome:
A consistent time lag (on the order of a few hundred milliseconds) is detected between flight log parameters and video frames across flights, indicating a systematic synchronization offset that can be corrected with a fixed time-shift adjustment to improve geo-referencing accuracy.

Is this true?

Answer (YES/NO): NO